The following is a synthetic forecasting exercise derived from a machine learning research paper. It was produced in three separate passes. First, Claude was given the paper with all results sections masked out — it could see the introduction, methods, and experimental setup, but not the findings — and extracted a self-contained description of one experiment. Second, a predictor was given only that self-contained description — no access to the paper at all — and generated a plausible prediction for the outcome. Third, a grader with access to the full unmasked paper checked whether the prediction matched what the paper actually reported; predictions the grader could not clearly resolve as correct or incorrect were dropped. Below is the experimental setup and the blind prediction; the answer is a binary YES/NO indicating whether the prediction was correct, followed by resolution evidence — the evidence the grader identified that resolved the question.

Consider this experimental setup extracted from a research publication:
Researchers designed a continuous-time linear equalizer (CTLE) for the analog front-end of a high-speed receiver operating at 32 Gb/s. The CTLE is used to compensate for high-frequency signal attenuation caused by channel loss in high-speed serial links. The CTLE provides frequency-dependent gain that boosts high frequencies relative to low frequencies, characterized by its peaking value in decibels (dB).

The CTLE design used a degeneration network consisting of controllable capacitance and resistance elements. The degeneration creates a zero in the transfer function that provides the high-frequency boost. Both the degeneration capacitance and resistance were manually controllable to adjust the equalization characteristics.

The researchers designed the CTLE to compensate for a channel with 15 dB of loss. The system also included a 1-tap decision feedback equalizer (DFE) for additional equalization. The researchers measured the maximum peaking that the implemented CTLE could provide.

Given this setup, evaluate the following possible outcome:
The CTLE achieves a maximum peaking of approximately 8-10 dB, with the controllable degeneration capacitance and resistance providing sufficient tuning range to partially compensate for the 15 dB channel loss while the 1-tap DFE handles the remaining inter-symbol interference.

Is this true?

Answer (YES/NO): YES